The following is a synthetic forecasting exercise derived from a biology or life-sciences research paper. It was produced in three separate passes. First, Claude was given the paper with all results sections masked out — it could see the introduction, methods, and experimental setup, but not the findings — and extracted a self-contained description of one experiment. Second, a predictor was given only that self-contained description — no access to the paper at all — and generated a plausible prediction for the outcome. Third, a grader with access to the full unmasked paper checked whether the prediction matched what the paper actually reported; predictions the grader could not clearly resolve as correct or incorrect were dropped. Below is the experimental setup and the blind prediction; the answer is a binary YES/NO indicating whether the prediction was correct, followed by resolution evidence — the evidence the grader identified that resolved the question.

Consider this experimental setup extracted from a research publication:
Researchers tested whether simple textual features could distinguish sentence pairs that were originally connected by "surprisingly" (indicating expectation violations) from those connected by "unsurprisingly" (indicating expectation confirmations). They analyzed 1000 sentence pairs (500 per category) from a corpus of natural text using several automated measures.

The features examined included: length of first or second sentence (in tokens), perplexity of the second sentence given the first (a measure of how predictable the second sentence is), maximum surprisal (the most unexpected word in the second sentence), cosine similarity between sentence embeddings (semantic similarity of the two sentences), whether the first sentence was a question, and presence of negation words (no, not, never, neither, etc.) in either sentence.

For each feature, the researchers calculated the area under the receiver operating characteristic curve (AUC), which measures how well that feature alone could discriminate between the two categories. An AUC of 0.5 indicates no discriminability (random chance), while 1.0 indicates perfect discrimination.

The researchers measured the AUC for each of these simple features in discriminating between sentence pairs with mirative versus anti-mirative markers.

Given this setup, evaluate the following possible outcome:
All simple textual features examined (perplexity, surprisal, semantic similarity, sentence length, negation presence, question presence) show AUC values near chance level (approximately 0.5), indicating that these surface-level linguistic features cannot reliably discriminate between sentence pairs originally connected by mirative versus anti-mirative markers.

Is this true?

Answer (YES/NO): NO